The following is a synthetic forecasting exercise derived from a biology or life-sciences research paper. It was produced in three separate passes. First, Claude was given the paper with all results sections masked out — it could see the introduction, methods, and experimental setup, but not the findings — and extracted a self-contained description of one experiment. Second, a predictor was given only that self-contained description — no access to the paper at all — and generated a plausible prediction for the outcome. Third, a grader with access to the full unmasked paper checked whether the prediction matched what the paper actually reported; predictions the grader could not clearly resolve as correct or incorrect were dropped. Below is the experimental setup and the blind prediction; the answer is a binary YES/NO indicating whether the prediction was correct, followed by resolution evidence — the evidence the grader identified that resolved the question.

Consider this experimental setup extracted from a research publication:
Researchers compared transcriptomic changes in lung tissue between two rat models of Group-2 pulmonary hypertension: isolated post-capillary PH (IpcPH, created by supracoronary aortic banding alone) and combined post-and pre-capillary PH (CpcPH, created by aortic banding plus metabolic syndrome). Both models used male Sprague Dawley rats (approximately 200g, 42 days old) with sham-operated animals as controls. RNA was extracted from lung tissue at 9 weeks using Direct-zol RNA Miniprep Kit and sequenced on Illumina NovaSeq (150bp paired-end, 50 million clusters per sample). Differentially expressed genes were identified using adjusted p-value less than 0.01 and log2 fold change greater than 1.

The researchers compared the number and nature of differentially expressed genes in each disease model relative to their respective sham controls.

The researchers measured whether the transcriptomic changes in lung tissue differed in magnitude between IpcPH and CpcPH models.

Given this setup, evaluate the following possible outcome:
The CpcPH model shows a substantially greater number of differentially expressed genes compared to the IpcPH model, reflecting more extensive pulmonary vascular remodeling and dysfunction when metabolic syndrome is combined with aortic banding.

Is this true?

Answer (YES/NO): YES